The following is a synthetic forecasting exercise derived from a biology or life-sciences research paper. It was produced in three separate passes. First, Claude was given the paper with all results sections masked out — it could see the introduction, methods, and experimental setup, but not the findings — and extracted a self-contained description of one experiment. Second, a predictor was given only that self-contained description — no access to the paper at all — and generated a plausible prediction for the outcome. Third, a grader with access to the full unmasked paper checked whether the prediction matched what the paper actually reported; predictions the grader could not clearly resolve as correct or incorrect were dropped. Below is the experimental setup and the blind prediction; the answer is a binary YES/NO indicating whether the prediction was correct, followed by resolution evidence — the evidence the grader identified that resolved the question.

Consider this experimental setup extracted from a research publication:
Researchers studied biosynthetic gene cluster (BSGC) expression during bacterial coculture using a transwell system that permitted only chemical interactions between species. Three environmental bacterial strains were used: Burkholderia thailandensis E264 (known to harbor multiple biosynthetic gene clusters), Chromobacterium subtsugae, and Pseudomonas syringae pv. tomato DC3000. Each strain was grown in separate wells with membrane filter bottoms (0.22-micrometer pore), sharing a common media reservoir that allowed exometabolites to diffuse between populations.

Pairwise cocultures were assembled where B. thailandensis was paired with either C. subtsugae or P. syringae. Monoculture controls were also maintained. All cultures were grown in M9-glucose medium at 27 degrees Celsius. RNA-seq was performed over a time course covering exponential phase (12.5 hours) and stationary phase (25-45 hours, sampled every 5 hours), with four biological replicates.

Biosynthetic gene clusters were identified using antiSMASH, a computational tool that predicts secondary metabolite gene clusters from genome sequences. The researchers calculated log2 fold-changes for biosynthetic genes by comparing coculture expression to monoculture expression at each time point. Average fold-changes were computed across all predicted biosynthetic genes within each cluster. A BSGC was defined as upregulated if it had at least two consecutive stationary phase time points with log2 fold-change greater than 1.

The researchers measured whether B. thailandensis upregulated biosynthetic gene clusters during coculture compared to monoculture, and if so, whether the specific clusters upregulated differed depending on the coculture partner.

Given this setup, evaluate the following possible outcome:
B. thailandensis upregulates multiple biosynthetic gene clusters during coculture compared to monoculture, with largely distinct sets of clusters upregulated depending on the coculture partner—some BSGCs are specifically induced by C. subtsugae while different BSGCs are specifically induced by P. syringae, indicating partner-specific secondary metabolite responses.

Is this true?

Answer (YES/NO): NO